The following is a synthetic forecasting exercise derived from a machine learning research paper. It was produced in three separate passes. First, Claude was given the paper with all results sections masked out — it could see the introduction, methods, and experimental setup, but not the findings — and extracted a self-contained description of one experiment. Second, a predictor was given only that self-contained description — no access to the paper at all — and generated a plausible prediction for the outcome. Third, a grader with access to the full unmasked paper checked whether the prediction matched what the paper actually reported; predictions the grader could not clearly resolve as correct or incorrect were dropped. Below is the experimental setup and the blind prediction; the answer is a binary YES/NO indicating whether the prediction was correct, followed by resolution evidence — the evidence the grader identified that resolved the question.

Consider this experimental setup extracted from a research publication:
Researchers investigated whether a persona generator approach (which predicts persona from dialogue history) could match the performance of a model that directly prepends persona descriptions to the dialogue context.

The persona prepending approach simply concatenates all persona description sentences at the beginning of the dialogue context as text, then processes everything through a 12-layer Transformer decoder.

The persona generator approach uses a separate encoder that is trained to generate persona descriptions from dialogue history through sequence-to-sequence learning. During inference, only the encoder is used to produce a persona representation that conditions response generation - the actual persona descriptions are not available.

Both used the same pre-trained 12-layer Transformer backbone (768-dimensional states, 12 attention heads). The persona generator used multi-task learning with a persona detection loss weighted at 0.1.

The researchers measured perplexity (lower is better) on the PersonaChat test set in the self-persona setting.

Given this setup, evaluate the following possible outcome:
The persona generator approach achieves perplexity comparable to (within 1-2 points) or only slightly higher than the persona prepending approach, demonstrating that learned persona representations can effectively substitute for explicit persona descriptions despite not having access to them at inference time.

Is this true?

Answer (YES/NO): NO